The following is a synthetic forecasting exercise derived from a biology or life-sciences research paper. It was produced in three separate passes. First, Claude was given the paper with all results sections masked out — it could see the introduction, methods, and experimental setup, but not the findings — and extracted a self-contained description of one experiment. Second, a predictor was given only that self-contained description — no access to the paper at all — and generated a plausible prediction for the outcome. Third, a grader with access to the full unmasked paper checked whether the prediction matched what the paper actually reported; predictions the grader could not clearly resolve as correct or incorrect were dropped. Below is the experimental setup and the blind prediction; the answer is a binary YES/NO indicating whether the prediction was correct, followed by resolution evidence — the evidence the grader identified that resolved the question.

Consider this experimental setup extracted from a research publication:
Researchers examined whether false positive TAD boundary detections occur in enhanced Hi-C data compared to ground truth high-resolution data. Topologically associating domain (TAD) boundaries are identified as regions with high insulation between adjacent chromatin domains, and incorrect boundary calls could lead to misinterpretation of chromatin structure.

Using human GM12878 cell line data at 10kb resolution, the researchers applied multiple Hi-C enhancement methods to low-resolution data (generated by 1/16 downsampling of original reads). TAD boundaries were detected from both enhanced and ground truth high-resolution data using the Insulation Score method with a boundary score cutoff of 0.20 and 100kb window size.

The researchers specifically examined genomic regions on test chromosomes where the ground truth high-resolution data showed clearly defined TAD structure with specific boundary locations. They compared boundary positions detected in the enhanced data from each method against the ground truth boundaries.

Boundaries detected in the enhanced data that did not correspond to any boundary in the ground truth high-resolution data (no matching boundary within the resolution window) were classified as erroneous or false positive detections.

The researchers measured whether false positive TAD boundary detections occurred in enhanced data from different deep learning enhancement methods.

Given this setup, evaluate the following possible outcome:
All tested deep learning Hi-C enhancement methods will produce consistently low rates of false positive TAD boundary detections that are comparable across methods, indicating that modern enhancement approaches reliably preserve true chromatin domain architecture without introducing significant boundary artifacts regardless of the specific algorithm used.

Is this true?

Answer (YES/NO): NO